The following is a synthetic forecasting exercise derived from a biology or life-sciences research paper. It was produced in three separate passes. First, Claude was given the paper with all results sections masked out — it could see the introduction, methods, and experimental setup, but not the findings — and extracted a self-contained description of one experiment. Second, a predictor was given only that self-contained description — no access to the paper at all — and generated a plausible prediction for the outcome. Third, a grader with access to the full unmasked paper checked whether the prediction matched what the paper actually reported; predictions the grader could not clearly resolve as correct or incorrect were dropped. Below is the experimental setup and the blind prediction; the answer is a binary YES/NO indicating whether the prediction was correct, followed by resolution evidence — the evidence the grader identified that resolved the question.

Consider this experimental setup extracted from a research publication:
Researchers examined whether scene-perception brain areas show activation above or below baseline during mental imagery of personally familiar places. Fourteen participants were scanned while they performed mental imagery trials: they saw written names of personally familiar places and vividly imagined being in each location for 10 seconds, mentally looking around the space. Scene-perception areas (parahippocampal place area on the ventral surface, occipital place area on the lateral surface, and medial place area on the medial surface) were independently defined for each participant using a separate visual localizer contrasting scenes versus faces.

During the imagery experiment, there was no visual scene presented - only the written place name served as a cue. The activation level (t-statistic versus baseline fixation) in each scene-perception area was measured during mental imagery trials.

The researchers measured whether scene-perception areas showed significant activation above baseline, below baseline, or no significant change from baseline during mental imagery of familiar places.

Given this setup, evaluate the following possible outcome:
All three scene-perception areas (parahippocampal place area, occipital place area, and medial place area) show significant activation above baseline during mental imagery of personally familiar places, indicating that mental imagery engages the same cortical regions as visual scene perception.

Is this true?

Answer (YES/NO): NO